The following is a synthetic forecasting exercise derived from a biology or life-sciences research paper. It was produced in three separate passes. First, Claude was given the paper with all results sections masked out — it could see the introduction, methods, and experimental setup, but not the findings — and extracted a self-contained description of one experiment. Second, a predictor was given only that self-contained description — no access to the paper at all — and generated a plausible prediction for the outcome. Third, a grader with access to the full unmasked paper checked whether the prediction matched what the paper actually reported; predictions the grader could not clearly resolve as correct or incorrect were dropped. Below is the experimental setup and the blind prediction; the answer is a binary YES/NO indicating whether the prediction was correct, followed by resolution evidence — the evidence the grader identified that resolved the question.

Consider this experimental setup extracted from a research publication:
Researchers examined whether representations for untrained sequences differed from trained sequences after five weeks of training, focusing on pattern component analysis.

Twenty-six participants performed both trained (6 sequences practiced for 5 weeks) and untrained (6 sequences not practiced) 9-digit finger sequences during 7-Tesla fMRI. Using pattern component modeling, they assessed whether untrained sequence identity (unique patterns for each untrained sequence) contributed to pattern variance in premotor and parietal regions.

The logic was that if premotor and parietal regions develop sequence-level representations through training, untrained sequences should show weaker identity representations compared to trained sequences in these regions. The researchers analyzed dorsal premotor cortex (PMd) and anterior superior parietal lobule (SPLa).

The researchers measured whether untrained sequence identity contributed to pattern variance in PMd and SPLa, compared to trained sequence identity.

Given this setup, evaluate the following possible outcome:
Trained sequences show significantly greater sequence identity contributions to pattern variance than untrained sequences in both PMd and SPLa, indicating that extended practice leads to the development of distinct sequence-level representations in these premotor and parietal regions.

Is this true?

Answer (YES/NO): YES